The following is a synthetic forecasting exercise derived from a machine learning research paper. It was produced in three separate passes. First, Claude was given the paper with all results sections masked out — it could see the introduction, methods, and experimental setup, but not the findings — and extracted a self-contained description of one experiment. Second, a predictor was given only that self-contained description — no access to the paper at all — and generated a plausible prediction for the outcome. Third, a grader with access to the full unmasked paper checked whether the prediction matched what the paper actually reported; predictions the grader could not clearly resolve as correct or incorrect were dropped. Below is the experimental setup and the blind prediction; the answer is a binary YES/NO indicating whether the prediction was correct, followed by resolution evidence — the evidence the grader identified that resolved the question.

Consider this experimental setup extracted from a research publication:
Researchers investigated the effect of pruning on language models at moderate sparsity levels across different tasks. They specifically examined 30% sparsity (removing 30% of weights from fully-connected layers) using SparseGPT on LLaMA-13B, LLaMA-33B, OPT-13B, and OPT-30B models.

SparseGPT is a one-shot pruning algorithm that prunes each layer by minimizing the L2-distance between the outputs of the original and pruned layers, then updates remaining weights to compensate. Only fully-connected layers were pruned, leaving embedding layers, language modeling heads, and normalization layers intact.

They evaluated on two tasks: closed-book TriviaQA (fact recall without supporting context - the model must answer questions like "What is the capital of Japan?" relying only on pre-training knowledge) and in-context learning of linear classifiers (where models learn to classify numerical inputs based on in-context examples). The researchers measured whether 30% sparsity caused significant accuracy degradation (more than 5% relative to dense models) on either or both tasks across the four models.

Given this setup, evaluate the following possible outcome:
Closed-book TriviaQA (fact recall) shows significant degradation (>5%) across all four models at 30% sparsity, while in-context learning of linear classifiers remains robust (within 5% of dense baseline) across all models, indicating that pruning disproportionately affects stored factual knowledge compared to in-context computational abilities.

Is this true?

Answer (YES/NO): NO